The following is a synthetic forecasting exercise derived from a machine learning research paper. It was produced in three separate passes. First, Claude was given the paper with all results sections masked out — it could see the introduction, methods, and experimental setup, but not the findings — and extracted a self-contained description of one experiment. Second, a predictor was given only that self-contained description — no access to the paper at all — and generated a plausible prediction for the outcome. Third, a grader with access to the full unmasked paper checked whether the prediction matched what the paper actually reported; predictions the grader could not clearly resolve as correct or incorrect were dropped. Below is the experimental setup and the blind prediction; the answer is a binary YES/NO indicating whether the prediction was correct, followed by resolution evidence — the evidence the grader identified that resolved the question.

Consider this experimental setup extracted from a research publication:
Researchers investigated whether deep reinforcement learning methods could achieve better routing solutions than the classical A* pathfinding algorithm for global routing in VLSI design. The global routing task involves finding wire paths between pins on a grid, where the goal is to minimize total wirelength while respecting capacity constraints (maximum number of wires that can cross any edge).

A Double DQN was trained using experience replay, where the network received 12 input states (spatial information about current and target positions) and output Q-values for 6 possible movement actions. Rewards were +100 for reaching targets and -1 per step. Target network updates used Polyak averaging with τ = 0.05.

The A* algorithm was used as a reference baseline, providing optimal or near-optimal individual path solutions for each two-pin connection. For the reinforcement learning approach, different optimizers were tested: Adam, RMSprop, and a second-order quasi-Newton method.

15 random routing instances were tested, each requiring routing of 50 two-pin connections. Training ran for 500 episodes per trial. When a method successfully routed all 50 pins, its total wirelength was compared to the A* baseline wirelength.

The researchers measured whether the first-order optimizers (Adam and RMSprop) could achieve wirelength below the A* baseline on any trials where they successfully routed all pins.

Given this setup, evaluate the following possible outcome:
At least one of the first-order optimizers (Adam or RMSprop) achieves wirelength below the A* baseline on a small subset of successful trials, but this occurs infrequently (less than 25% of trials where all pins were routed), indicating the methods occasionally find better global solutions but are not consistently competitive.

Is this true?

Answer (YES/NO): NO